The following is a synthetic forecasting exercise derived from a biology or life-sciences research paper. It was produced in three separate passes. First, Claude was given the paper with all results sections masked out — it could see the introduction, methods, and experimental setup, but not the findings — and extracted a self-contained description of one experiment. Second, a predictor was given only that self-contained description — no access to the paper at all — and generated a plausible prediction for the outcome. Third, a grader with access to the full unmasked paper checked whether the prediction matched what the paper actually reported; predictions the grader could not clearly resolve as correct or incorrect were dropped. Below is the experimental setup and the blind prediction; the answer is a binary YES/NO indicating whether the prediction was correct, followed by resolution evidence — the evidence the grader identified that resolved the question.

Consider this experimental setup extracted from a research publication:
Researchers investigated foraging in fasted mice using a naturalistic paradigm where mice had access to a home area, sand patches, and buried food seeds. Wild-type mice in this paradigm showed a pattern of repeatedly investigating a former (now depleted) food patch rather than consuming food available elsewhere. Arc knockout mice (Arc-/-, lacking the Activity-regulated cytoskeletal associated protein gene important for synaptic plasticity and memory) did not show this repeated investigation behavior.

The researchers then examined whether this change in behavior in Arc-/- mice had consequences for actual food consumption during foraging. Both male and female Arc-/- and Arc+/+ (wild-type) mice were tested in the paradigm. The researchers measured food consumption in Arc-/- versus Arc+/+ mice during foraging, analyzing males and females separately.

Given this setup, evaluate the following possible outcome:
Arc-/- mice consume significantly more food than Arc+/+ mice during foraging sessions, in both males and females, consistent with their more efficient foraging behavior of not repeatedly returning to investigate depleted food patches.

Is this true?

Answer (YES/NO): NO